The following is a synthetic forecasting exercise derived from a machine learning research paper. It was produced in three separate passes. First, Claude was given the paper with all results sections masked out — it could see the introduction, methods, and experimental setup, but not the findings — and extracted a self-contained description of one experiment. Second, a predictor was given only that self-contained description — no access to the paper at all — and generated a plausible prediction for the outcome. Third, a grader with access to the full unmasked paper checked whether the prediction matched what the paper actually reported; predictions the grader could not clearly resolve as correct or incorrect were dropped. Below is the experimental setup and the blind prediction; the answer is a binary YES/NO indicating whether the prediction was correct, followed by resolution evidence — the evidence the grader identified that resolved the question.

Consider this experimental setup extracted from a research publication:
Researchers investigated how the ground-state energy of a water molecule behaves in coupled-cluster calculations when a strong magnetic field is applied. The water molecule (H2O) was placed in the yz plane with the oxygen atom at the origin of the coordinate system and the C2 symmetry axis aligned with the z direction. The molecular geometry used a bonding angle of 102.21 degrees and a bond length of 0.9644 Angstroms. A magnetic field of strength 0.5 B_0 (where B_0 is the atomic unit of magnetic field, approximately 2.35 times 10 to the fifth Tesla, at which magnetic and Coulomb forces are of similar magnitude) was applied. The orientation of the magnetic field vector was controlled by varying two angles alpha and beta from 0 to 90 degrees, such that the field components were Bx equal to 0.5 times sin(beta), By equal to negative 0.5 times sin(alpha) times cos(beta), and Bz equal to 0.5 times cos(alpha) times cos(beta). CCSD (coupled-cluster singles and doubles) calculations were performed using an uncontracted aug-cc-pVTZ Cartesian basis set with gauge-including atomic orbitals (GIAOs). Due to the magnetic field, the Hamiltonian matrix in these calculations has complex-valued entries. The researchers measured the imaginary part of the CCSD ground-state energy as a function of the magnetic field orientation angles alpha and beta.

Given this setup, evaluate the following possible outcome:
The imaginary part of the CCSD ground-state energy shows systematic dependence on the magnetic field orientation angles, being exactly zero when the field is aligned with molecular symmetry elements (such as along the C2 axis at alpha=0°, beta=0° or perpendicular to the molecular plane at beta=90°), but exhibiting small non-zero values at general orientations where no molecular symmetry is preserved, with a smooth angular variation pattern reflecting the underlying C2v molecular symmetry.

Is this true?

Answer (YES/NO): YES